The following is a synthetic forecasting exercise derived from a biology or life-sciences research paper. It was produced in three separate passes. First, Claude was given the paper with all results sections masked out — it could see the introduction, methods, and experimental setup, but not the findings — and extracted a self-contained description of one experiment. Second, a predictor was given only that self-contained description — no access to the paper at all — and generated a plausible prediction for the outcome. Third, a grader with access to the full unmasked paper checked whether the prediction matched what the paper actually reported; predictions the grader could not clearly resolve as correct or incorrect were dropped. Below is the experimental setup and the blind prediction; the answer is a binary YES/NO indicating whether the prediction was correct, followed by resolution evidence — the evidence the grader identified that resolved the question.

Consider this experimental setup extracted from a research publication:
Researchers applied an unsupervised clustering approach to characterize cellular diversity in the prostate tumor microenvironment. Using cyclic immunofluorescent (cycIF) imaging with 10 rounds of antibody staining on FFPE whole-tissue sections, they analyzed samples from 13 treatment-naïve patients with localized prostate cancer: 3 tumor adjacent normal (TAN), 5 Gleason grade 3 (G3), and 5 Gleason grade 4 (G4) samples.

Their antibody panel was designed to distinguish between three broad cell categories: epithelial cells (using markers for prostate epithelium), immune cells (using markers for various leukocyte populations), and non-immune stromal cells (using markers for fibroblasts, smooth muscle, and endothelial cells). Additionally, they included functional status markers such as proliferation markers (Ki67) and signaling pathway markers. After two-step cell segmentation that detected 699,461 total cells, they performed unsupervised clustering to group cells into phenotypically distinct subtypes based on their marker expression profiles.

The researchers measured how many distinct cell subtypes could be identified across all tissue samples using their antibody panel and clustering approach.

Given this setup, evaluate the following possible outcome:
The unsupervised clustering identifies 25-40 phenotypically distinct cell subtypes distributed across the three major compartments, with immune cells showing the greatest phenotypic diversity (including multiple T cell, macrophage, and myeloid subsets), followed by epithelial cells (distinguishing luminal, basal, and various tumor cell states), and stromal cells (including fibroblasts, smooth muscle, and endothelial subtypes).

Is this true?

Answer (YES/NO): NO